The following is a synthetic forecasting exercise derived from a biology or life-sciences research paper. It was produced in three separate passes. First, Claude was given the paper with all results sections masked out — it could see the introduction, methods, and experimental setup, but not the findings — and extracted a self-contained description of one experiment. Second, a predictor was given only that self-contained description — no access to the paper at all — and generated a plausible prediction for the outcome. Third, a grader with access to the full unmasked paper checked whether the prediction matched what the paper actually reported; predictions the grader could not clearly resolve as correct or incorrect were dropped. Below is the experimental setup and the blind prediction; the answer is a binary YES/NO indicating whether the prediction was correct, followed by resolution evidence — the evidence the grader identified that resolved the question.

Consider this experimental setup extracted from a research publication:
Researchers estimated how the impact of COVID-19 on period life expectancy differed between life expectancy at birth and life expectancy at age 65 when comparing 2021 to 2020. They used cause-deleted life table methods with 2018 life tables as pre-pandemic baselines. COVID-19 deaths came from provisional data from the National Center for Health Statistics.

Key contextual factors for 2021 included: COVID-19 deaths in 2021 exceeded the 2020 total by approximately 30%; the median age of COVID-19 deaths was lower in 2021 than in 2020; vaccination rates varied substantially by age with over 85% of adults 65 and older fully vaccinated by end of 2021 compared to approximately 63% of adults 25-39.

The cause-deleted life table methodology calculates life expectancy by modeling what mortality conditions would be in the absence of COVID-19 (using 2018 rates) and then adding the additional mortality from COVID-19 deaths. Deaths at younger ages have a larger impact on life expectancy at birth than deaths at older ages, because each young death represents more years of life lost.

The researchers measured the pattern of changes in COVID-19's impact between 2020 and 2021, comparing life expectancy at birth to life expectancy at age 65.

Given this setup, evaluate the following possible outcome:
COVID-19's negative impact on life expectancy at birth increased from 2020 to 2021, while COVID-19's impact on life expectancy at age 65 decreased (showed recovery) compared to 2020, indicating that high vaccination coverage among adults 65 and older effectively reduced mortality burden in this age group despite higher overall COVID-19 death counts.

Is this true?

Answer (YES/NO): NO